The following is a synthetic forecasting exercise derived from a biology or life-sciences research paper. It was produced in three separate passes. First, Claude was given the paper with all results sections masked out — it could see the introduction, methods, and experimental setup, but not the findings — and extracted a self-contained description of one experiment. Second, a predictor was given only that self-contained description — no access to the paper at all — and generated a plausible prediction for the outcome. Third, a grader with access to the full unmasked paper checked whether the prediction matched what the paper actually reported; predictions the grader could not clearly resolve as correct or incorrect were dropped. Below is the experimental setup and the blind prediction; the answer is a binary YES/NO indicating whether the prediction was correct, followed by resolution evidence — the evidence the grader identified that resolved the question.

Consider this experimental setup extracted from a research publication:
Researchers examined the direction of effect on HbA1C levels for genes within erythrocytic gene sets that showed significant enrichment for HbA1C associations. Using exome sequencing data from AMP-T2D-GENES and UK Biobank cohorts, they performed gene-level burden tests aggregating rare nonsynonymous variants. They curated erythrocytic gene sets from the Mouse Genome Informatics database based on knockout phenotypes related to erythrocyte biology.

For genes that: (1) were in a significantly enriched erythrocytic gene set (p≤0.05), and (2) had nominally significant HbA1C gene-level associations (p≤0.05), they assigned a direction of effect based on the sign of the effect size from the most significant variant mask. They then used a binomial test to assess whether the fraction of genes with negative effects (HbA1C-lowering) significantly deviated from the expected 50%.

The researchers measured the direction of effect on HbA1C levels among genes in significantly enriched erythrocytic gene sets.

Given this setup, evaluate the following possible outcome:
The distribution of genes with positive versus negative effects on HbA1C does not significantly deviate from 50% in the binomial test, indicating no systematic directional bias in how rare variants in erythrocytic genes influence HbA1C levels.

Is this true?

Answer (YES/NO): NO